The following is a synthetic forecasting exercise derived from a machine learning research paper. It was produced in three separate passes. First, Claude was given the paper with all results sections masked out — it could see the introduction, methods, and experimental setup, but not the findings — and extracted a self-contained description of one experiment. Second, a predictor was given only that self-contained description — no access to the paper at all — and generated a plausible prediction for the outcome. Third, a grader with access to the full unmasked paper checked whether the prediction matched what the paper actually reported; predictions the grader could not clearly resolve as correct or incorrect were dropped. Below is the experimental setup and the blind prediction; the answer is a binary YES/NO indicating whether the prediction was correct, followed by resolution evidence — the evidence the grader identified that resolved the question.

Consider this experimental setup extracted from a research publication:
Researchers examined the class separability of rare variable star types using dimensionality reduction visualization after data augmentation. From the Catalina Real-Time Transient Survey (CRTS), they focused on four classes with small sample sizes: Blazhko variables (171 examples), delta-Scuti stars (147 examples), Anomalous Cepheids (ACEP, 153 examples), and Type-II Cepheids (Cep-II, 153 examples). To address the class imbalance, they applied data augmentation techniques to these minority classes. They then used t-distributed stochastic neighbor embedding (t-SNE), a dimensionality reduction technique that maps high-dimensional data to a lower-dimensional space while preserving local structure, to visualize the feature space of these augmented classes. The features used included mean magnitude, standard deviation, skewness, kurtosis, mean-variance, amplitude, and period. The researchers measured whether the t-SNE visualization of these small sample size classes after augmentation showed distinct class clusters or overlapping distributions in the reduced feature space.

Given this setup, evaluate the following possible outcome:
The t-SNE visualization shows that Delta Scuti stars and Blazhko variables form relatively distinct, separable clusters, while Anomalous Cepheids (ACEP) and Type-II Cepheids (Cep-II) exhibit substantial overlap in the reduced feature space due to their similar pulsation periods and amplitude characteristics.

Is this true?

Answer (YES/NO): NO